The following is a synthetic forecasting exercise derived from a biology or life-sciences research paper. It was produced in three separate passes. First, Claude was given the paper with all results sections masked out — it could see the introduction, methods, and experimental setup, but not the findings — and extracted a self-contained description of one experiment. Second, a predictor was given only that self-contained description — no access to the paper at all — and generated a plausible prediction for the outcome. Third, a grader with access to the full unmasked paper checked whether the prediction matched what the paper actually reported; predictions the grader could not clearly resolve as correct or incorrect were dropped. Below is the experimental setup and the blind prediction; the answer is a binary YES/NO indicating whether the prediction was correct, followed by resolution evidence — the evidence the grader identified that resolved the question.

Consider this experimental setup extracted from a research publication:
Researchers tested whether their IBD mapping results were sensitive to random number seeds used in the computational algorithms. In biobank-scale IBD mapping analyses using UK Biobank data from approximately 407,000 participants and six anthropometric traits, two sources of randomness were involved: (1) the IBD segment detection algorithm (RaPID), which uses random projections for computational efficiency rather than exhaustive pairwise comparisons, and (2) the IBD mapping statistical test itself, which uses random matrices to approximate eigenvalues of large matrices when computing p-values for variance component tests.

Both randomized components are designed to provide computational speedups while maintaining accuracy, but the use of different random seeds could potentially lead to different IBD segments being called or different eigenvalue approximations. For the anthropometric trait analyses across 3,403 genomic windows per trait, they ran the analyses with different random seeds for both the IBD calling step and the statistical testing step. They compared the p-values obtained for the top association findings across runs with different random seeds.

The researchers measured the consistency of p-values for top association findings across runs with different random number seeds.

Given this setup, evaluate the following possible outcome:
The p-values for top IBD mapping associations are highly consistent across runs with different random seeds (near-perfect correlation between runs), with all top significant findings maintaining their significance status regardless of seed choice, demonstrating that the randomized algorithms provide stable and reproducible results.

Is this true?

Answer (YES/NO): YES